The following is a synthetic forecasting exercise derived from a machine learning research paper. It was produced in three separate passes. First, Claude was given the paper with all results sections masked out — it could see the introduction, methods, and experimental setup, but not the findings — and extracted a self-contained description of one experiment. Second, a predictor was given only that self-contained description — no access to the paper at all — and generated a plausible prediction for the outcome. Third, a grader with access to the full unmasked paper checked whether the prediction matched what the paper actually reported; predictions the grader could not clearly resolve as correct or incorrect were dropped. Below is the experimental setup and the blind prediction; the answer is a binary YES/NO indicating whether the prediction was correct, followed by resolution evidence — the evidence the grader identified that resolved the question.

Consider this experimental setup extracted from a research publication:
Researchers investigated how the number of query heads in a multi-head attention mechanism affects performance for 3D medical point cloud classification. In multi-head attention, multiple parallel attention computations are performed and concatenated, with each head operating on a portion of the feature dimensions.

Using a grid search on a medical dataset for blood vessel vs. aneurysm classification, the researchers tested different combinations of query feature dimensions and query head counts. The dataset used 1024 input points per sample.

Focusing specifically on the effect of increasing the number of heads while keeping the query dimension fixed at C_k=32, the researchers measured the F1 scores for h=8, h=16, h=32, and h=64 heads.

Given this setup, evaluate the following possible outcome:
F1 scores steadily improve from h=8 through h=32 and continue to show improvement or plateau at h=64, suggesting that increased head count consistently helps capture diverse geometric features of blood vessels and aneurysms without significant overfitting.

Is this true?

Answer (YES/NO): NO